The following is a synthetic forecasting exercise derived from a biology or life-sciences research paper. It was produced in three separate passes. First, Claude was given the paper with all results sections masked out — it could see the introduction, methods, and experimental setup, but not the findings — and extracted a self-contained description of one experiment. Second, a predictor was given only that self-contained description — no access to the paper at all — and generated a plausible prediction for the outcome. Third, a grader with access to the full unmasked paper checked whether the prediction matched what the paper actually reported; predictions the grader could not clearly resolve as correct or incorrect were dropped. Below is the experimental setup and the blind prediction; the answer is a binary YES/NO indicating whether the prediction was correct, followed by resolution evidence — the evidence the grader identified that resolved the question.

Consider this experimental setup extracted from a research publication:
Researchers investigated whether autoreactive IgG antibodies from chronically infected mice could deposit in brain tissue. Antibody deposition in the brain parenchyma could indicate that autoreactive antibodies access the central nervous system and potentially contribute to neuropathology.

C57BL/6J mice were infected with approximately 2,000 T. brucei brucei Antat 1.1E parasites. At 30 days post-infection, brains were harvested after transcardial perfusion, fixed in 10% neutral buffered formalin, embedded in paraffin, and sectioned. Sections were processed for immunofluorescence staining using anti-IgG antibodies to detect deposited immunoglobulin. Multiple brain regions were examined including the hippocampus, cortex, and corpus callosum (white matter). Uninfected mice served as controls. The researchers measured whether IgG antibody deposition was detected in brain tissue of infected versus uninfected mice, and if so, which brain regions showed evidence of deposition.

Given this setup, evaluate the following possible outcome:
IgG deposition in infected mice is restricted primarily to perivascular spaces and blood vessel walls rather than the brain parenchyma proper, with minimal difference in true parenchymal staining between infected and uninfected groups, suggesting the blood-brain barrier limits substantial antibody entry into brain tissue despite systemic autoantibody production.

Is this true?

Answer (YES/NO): NO